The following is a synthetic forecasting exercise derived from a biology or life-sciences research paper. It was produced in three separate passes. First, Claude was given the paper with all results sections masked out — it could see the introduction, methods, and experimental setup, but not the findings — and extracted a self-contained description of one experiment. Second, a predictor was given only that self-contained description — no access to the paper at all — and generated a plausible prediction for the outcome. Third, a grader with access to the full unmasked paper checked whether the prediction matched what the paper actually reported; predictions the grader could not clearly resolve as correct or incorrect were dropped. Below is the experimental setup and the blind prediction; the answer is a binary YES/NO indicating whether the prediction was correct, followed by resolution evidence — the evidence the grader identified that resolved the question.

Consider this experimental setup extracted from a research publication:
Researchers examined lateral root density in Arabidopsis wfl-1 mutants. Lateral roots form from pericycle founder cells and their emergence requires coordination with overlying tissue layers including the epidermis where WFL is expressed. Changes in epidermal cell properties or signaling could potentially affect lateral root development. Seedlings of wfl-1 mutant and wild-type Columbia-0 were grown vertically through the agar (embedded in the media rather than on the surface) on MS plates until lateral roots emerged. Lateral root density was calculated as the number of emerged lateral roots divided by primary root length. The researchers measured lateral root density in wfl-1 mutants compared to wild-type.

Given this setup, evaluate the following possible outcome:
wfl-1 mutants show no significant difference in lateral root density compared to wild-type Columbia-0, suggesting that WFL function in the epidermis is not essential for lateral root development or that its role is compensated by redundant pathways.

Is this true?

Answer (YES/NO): YES